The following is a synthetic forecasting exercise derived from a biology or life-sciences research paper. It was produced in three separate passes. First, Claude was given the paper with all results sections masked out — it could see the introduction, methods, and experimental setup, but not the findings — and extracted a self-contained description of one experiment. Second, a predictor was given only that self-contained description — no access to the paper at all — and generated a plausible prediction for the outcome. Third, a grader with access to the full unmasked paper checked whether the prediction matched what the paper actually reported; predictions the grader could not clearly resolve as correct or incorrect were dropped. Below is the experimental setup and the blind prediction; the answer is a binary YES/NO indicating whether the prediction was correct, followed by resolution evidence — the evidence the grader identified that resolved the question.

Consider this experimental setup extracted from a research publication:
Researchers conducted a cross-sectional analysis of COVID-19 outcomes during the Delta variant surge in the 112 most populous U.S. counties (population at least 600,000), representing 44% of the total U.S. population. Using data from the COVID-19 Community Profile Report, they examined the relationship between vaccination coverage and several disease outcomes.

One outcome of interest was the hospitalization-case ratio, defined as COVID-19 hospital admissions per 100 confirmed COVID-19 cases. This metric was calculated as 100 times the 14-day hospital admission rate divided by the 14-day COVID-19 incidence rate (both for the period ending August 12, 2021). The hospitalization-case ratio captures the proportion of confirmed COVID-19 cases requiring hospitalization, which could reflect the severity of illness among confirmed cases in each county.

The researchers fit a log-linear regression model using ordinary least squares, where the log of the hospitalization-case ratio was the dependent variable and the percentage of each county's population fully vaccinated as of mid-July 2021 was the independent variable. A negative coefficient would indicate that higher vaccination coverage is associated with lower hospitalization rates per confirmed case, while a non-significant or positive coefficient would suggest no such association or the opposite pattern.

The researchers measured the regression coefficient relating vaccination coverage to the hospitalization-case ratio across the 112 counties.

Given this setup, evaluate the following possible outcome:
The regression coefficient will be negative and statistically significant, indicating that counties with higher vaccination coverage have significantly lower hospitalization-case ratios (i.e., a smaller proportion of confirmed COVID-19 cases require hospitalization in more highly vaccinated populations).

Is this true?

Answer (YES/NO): YES